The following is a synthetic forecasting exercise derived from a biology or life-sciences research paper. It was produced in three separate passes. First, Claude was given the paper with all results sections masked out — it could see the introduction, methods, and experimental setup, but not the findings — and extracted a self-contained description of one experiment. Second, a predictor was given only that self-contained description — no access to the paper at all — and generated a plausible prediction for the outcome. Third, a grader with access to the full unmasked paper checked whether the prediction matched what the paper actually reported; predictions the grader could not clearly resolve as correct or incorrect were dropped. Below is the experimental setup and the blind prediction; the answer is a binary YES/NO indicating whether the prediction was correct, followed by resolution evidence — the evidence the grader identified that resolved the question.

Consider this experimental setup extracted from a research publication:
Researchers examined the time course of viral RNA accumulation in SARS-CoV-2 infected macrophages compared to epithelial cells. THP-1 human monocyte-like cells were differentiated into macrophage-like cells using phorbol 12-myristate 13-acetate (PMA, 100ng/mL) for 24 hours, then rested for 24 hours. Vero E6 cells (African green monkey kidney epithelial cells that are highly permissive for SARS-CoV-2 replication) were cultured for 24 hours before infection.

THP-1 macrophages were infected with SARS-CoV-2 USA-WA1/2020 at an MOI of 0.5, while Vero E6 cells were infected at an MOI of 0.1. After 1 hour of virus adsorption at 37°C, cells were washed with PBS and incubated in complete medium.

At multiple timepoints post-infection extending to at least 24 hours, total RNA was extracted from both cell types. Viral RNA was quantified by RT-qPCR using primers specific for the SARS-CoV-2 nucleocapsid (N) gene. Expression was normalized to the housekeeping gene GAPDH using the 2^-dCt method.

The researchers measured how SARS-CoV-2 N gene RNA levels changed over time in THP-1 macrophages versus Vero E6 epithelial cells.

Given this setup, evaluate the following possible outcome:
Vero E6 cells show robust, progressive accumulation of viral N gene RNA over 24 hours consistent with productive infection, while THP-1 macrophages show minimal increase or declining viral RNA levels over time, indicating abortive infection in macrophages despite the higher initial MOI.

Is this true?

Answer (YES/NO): YES